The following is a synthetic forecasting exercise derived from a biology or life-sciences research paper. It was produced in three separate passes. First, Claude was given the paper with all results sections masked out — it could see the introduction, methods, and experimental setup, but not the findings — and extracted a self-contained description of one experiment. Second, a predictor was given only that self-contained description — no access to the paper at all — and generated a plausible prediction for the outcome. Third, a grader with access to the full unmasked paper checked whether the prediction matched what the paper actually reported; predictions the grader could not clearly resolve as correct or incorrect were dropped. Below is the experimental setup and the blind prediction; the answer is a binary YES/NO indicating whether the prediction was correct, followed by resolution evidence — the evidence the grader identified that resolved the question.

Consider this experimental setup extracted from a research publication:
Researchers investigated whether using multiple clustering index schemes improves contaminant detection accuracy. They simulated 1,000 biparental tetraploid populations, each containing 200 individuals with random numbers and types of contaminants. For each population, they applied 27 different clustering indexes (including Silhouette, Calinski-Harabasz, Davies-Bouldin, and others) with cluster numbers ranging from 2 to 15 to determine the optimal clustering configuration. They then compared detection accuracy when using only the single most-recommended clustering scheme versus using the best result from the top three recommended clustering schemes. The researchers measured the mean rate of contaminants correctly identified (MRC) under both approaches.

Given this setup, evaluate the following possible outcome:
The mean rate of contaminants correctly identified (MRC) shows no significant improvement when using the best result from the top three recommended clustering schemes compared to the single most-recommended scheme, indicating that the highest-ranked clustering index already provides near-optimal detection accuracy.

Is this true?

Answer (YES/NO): NO